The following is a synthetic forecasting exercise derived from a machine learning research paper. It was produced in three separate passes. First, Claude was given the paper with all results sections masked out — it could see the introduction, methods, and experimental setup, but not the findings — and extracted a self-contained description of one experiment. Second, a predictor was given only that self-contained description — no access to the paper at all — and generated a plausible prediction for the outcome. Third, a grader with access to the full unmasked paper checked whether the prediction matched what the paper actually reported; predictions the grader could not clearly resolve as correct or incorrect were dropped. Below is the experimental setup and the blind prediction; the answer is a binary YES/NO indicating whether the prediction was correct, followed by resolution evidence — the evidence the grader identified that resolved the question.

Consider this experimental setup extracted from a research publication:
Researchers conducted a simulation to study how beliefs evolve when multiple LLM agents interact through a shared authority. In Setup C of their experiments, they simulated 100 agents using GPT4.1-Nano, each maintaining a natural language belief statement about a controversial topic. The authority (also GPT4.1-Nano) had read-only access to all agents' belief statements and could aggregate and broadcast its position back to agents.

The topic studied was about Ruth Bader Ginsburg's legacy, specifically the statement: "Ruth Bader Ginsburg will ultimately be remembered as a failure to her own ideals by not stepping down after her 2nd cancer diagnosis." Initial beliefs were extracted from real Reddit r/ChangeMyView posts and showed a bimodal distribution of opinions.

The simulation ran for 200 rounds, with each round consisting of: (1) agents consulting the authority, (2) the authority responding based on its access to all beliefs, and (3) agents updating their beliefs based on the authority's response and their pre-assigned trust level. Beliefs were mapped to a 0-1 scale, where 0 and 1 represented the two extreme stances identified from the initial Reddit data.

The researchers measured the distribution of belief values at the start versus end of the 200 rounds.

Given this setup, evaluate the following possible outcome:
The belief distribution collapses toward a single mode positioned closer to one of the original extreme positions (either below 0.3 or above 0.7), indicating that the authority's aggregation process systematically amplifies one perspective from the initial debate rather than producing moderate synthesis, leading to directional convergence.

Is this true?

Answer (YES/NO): YES